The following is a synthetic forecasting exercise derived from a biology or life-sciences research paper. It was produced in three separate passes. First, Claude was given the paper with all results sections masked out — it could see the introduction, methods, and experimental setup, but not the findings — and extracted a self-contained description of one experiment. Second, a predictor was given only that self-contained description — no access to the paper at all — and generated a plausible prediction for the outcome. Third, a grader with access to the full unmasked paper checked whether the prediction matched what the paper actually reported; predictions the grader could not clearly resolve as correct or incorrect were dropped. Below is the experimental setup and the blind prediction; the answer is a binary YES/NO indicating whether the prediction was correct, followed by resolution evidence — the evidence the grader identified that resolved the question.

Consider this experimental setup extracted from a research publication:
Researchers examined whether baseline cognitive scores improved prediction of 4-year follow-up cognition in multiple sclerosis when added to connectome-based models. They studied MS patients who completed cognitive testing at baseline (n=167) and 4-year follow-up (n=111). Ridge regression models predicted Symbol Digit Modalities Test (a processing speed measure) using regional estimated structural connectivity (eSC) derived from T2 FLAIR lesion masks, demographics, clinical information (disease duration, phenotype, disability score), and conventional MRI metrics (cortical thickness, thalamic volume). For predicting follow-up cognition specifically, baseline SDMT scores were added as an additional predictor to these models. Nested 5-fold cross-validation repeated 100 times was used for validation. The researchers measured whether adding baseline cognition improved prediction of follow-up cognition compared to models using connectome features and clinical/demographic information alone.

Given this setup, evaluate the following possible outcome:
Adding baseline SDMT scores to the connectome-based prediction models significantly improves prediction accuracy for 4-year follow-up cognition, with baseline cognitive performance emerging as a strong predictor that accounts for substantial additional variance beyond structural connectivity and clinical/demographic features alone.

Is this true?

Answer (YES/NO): YES